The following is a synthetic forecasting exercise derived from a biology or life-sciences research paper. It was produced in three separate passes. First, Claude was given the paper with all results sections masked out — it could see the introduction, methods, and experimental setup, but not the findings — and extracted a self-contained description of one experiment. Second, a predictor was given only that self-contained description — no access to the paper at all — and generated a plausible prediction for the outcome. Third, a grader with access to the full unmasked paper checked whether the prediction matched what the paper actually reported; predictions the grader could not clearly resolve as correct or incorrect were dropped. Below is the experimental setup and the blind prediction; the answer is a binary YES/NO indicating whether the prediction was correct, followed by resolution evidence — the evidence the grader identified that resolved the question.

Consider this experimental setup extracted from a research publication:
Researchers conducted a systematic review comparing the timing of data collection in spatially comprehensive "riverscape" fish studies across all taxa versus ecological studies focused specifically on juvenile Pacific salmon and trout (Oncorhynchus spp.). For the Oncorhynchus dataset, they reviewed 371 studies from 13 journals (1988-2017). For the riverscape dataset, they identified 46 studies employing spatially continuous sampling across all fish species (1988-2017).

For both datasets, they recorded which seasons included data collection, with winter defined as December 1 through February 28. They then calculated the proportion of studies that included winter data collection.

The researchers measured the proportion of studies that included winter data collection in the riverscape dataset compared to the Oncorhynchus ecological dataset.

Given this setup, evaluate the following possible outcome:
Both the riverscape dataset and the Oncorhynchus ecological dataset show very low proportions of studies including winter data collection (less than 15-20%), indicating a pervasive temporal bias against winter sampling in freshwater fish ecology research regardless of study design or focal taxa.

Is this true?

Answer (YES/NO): YES